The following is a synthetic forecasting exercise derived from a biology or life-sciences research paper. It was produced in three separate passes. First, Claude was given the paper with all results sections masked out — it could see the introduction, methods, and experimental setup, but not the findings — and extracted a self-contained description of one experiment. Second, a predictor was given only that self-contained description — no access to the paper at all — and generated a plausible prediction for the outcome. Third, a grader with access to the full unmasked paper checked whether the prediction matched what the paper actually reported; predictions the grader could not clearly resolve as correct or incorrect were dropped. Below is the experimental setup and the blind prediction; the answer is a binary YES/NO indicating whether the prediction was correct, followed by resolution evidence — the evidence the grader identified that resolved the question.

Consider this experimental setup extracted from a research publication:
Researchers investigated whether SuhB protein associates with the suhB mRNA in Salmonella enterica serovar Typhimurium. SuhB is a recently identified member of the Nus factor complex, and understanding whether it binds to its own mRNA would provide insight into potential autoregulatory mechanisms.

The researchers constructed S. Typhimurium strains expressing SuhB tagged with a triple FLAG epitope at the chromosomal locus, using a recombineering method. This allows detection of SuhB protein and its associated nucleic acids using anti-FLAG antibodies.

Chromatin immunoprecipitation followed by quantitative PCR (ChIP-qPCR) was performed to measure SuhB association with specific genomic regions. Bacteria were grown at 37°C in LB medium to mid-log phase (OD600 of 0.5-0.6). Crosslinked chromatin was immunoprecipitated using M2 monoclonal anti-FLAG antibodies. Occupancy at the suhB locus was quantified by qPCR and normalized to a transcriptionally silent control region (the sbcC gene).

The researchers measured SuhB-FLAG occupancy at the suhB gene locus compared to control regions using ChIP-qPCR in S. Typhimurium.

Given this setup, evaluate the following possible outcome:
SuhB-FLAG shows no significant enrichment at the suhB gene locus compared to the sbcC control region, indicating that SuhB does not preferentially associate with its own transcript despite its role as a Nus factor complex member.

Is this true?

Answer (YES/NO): NO